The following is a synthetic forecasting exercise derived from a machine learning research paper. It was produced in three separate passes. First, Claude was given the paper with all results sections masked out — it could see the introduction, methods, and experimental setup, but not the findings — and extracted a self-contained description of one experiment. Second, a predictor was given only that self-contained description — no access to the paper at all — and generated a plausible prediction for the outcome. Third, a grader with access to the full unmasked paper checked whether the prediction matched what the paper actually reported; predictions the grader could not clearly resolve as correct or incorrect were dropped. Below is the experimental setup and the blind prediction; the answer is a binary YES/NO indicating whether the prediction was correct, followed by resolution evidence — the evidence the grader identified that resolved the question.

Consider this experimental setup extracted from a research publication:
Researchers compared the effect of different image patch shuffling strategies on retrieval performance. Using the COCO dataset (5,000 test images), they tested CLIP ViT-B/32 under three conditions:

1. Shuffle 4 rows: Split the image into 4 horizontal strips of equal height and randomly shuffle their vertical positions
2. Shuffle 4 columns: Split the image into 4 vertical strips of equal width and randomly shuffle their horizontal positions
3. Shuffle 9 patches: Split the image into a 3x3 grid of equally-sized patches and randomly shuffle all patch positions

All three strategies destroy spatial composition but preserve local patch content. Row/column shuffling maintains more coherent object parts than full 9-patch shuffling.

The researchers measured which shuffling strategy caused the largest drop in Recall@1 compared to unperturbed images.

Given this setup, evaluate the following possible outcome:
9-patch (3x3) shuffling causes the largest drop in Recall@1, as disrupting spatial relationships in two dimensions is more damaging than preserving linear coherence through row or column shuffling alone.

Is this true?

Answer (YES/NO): YES